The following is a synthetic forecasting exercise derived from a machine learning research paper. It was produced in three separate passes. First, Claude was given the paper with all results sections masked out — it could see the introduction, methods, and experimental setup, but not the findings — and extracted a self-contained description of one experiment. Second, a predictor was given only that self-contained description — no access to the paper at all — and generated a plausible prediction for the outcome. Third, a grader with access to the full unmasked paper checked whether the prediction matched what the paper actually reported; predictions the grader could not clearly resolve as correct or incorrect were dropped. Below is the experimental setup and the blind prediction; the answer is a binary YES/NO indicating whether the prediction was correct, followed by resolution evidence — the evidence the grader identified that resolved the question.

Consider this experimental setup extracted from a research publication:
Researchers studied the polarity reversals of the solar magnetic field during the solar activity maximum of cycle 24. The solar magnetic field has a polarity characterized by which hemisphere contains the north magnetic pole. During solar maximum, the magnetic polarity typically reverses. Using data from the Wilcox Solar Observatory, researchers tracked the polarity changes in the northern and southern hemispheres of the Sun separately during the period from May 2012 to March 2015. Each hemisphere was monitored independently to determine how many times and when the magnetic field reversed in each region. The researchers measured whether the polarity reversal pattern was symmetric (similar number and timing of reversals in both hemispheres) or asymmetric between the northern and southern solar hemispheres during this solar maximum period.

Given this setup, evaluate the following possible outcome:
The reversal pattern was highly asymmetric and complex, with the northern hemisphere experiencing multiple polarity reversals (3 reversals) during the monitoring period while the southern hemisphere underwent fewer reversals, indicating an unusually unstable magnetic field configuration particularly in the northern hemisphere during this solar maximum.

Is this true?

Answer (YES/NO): YES